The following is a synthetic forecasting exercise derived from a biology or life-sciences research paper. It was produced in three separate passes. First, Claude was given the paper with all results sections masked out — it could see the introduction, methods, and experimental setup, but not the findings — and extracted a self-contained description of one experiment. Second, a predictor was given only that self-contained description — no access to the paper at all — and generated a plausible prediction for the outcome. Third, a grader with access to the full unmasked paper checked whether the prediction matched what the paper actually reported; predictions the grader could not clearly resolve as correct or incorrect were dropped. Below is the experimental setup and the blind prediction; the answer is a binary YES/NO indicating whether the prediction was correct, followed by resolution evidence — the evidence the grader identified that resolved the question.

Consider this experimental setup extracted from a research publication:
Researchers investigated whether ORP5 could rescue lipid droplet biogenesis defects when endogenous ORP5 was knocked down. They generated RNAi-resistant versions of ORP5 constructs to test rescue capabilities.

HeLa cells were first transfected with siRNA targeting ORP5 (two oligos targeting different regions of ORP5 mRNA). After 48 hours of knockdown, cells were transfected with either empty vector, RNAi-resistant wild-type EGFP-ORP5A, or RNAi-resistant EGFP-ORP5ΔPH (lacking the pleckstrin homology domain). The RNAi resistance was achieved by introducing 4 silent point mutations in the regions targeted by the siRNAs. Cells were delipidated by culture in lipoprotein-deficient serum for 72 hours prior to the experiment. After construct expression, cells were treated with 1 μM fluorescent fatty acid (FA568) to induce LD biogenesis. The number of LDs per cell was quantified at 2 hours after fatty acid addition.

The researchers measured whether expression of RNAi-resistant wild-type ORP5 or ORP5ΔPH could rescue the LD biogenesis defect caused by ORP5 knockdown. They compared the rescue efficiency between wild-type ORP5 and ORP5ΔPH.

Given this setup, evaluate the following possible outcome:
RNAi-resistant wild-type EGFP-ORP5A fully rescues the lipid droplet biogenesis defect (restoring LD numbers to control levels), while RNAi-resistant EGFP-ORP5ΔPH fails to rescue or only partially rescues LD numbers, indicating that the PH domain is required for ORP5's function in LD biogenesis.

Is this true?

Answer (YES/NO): NO